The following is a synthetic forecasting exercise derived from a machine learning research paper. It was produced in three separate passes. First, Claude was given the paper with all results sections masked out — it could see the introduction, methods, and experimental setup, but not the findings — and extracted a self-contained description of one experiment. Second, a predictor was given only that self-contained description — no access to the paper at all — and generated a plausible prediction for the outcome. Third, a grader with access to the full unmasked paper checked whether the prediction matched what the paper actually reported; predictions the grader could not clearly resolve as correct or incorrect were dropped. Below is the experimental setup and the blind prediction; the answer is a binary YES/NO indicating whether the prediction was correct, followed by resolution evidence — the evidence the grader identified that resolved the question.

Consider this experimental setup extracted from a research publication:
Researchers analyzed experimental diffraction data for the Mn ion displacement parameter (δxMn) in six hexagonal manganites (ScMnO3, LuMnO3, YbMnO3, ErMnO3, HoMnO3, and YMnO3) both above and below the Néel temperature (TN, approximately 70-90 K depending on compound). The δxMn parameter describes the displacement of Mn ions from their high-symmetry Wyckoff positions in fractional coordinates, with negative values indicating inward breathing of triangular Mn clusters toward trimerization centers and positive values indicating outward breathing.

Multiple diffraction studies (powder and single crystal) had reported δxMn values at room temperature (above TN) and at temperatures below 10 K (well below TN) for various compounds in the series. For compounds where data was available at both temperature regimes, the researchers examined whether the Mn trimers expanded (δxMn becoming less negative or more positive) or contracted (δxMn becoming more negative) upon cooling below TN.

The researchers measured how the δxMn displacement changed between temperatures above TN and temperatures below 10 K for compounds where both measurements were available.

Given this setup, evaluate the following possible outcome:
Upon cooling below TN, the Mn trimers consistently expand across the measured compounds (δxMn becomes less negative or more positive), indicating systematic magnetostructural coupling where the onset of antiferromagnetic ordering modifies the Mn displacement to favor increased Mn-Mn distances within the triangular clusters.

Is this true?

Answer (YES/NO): NO